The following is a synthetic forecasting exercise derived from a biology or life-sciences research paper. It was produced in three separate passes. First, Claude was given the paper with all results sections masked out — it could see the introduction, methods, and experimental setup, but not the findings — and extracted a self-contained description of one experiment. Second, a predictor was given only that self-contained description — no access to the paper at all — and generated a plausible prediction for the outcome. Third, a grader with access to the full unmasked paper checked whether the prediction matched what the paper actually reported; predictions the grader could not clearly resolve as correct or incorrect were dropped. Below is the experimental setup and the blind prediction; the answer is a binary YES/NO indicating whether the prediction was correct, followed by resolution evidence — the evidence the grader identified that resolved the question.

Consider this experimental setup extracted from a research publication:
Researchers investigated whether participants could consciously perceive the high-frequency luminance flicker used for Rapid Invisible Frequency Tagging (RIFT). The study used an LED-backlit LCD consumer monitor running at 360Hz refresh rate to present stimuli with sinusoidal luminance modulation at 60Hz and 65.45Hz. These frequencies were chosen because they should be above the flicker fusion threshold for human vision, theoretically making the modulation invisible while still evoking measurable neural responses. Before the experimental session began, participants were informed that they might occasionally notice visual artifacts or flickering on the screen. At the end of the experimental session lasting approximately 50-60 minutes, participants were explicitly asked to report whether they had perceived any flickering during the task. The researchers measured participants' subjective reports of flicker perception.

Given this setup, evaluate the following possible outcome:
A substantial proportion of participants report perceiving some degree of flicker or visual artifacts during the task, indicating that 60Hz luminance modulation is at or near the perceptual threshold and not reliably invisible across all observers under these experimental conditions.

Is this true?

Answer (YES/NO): NO